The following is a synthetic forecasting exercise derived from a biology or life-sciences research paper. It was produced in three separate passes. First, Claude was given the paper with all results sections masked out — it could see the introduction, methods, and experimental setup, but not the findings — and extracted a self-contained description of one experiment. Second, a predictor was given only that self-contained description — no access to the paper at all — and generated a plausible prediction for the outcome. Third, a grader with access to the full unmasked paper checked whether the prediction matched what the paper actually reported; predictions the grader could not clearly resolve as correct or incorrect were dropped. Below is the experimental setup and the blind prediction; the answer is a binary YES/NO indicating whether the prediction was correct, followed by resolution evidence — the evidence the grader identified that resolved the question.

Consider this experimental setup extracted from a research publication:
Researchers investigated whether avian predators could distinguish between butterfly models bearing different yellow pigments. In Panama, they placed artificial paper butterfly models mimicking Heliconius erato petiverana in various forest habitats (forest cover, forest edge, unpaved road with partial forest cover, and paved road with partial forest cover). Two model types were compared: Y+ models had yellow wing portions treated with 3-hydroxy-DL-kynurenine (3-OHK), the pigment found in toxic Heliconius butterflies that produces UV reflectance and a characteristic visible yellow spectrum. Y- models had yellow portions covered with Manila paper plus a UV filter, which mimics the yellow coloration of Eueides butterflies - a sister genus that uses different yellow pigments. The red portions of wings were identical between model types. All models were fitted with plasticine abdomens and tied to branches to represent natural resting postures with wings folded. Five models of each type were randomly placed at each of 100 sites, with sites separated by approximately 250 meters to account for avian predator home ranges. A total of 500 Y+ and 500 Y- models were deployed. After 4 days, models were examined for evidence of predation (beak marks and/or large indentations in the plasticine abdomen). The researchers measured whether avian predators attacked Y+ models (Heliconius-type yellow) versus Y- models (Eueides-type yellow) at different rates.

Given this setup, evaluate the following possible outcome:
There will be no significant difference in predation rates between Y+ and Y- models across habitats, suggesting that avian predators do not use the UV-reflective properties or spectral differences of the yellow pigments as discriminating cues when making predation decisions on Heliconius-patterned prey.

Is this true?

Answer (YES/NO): YES